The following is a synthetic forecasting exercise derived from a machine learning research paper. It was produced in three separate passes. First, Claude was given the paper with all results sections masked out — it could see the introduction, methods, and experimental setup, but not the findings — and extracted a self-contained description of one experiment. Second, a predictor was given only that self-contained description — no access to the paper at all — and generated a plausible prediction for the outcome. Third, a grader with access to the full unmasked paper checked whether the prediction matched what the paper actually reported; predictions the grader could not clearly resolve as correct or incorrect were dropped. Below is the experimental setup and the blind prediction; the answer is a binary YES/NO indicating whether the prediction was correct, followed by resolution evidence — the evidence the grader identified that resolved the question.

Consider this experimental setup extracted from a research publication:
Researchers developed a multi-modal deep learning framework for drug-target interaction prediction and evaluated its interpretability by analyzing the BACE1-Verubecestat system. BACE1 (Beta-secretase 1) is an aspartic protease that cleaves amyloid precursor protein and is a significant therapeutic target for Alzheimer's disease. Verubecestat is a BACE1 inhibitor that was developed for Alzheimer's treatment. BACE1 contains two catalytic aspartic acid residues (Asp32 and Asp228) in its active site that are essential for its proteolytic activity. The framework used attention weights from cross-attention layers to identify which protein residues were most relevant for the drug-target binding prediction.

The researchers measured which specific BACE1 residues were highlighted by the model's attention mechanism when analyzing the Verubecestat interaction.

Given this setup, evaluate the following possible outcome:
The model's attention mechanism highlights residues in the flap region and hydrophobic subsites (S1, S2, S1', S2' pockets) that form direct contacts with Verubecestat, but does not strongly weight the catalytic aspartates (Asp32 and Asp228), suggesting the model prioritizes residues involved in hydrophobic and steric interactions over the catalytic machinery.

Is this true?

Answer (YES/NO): NO